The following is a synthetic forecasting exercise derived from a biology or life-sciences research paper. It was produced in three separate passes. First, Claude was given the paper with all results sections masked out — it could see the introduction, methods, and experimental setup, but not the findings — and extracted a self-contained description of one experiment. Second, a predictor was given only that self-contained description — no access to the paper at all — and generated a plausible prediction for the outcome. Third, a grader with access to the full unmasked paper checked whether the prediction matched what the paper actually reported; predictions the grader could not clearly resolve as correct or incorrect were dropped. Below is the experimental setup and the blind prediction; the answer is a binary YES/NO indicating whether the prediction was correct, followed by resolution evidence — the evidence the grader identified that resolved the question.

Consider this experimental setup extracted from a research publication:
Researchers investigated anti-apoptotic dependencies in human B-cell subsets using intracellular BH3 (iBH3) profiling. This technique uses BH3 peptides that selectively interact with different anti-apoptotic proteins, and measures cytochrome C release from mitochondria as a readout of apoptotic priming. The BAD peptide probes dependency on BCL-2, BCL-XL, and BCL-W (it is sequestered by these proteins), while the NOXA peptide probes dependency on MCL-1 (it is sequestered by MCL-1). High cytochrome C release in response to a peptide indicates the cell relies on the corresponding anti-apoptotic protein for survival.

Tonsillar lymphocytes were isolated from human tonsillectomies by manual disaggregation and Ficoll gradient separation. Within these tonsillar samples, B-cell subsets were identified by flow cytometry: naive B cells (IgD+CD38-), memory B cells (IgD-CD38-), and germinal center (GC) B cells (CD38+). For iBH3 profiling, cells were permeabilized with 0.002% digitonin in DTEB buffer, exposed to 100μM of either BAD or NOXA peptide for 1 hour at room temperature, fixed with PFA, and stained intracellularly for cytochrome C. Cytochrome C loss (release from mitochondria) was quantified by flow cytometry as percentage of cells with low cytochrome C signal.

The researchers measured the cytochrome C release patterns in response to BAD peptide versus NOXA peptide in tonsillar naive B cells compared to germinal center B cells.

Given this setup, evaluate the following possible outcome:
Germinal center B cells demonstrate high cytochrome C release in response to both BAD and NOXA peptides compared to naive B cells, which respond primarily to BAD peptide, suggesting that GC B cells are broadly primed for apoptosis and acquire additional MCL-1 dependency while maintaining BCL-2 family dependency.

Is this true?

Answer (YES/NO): NO